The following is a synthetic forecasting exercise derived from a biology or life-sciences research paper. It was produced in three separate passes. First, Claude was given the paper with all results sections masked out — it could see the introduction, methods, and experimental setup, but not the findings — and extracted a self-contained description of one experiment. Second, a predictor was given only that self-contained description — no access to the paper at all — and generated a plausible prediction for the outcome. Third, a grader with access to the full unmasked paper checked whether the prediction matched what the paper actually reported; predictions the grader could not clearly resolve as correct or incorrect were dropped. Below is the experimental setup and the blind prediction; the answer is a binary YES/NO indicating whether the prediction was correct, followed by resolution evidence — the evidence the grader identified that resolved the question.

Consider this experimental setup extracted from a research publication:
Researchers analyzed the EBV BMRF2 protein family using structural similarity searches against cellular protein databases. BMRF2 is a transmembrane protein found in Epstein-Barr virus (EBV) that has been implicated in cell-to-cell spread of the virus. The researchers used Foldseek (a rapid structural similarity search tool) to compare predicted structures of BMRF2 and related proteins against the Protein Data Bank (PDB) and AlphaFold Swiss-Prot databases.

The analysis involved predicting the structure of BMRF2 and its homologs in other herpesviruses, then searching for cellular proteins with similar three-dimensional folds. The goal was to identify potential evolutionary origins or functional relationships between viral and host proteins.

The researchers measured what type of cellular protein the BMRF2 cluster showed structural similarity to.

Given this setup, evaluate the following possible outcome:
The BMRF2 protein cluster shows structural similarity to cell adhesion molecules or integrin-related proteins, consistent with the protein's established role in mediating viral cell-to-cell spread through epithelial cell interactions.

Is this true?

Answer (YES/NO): NO